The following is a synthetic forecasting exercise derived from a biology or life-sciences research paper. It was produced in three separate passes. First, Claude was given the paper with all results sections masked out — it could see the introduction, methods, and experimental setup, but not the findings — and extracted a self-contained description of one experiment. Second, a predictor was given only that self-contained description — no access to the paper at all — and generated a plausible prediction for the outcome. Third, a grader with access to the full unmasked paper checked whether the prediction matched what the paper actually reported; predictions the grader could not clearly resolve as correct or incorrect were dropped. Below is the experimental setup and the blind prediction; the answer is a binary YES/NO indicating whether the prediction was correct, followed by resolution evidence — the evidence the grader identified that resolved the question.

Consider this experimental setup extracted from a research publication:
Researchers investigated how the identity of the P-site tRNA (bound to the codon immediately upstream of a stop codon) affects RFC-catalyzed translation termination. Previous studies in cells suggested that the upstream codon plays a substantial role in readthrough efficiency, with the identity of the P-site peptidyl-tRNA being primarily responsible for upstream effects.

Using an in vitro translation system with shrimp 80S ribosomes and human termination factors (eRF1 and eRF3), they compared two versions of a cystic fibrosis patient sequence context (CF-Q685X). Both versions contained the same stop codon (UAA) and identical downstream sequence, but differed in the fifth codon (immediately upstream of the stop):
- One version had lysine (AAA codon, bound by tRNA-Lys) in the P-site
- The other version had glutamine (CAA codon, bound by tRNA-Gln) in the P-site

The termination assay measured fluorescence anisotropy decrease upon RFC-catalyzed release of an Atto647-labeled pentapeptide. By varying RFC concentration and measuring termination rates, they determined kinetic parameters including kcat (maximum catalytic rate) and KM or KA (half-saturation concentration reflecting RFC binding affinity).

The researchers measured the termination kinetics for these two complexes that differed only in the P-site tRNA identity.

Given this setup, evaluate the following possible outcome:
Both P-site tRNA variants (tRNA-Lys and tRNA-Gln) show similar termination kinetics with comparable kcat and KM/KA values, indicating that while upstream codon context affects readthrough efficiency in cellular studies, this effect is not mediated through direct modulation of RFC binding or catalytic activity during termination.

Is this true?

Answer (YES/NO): YES